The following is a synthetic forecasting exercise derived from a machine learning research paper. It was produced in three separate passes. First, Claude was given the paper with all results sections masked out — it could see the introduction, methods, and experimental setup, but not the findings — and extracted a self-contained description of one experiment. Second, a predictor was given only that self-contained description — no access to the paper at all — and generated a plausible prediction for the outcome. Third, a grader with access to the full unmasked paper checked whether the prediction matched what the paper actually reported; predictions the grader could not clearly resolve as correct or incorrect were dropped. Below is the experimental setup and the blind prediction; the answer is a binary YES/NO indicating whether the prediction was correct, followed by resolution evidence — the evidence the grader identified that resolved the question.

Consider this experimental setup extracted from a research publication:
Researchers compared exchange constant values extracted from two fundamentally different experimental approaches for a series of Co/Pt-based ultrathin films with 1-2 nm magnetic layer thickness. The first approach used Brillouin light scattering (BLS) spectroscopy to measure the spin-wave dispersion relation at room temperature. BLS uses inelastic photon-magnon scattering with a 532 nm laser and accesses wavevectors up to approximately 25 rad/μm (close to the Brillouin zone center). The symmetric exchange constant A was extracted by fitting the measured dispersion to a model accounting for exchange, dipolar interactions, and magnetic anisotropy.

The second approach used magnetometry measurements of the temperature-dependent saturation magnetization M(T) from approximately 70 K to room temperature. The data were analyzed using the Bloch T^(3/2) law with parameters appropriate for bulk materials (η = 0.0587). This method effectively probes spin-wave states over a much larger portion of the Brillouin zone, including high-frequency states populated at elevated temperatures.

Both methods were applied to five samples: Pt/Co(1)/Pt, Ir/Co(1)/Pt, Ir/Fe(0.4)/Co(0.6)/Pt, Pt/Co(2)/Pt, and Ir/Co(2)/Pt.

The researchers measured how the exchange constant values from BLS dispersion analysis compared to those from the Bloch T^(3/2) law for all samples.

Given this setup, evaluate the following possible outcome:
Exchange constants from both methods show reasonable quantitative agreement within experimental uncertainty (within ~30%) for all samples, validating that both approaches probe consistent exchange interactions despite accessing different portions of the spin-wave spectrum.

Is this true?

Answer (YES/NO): NO